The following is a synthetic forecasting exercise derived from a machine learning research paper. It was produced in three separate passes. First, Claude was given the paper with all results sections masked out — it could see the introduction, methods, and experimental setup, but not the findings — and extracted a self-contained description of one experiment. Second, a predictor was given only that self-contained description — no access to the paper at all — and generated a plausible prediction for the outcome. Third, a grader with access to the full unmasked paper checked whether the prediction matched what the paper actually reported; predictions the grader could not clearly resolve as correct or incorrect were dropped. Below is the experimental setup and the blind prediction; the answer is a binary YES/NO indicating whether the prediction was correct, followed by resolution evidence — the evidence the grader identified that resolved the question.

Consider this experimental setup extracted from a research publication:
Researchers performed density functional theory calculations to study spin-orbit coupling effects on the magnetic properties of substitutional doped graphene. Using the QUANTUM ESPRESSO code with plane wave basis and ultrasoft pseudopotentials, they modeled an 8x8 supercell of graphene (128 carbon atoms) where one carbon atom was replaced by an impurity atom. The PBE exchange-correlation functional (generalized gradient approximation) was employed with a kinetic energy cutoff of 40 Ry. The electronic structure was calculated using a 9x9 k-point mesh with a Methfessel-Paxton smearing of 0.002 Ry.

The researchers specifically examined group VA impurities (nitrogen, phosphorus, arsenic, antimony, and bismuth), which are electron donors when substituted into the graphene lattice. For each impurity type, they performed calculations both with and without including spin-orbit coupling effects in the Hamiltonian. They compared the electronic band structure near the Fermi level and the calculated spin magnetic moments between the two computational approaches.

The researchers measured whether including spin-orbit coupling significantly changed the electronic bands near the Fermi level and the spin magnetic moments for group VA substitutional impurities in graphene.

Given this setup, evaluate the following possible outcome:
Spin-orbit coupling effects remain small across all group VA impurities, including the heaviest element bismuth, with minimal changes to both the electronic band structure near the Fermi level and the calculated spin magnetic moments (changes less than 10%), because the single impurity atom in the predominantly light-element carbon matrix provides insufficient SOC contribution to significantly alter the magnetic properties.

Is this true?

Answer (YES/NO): YES